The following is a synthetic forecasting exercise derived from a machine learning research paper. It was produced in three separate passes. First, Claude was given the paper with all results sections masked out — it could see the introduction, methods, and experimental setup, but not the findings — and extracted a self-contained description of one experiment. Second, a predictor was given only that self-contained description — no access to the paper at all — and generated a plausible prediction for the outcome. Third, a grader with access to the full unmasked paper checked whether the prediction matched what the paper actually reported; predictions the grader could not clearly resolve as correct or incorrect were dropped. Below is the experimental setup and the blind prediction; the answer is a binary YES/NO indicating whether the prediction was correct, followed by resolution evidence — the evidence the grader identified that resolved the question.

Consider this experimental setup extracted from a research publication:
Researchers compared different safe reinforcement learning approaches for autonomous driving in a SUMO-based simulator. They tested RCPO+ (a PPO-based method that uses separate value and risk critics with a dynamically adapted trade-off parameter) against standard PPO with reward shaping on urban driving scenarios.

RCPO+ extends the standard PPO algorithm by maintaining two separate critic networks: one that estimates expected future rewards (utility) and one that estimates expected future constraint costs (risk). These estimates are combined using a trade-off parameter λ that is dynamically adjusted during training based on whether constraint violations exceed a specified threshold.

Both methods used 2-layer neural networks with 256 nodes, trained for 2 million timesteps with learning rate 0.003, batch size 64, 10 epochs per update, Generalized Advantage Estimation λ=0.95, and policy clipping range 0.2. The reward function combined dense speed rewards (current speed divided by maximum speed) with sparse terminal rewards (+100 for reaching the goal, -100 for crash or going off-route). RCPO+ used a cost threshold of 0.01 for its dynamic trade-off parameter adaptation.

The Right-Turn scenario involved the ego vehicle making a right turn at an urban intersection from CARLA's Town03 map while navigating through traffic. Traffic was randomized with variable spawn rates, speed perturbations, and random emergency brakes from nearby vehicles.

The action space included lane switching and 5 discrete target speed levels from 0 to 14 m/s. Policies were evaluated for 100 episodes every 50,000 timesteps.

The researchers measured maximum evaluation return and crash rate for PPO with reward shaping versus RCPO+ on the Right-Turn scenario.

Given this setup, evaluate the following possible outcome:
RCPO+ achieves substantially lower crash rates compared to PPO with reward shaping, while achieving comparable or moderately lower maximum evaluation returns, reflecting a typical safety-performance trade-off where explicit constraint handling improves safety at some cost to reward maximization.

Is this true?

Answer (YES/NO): YES